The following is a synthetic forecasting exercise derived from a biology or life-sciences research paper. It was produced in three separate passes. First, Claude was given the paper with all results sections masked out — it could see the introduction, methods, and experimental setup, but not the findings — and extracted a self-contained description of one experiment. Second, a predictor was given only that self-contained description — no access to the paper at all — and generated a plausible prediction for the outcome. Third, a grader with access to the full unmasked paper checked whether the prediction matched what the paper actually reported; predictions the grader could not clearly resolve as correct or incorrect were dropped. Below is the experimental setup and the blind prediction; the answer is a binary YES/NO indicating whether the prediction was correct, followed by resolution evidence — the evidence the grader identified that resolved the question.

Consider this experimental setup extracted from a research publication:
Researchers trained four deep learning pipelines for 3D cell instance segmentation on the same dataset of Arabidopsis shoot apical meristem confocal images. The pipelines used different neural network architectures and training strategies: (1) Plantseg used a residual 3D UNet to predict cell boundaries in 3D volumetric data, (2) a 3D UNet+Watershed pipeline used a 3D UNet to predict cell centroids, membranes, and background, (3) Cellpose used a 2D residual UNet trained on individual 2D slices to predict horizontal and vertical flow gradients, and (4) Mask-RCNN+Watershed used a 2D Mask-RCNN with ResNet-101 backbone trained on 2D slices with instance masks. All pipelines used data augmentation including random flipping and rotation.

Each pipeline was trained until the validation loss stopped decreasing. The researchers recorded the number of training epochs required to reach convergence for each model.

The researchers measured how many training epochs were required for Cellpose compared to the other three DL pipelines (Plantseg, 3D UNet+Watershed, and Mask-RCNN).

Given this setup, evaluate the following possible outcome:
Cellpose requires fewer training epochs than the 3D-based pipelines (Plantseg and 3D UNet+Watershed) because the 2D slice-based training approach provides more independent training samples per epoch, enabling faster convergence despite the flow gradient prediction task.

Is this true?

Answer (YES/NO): NO